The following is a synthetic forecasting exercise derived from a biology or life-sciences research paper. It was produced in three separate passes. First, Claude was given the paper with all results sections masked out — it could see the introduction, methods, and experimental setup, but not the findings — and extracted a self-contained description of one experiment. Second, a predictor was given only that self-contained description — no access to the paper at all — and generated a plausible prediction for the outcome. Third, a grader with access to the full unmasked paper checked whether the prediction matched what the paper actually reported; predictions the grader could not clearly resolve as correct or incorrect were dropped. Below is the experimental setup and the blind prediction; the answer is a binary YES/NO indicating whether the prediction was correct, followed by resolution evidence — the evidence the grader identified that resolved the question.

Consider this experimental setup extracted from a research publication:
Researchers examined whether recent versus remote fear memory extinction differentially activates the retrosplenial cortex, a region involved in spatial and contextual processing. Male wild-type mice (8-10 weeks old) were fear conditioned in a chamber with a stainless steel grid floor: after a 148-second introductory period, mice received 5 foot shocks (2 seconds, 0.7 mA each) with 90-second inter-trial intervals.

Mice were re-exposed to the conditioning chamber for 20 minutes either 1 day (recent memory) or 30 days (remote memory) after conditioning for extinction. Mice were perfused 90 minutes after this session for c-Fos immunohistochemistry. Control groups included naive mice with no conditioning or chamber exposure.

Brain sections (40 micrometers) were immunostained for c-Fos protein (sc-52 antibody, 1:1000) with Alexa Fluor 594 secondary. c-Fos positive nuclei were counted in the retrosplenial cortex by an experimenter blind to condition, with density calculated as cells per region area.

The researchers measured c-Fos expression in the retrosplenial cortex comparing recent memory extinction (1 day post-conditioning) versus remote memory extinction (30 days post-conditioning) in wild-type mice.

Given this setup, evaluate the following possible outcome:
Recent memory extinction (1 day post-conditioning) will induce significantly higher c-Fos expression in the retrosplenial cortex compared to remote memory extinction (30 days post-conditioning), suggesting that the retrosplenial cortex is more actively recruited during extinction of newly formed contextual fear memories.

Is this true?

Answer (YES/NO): NO